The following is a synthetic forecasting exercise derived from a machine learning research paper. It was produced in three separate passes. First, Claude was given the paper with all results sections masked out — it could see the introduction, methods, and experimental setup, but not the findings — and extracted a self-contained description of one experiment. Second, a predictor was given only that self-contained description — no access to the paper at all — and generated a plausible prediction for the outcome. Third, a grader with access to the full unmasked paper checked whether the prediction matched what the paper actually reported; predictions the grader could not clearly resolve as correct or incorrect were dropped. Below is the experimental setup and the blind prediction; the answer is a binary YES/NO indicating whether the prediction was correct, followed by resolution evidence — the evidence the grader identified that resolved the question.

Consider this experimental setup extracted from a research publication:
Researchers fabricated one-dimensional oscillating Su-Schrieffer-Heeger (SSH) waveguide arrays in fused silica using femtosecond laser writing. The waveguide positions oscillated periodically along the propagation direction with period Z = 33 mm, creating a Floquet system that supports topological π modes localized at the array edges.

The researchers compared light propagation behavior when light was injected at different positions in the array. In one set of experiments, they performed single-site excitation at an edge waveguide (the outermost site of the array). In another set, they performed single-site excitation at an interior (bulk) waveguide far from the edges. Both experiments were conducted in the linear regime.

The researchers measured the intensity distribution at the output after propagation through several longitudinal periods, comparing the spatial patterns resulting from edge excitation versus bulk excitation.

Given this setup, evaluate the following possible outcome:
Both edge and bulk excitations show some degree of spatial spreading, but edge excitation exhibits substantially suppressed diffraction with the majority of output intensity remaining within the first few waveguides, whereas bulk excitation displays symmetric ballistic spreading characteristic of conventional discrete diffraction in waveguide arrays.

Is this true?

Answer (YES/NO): NO